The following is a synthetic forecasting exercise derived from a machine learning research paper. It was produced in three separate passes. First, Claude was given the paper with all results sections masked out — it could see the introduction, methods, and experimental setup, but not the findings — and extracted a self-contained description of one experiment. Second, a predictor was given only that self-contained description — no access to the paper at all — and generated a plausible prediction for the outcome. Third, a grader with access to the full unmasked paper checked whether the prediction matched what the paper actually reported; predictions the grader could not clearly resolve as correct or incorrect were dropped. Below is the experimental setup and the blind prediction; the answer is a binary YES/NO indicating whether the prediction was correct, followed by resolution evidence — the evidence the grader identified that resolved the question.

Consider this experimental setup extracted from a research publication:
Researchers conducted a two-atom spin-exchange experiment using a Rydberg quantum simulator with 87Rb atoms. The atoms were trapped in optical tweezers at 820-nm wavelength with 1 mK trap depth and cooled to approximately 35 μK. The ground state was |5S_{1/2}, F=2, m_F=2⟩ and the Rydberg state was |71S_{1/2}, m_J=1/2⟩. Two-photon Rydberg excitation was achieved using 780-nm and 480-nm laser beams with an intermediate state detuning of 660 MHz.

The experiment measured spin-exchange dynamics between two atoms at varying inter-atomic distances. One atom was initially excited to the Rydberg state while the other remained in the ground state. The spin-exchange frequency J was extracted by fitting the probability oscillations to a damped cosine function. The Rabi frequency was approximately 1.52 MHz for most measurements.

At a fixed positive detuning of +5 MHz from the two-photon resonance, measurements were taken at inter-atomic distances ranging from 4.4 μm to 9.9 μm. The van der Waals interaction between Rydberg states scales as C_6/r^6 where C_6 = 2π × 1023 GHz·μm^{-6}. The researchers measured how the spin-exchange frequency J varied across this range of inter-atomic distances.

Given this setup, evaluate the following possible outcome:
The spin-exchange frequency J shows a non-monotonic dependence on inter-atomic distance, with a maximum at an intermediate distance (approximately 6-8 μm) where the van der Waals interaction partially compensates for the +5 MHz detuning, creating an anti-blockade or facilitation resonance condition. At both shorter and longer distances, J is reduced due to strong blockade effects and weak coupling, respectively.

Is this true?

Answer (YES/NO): YES